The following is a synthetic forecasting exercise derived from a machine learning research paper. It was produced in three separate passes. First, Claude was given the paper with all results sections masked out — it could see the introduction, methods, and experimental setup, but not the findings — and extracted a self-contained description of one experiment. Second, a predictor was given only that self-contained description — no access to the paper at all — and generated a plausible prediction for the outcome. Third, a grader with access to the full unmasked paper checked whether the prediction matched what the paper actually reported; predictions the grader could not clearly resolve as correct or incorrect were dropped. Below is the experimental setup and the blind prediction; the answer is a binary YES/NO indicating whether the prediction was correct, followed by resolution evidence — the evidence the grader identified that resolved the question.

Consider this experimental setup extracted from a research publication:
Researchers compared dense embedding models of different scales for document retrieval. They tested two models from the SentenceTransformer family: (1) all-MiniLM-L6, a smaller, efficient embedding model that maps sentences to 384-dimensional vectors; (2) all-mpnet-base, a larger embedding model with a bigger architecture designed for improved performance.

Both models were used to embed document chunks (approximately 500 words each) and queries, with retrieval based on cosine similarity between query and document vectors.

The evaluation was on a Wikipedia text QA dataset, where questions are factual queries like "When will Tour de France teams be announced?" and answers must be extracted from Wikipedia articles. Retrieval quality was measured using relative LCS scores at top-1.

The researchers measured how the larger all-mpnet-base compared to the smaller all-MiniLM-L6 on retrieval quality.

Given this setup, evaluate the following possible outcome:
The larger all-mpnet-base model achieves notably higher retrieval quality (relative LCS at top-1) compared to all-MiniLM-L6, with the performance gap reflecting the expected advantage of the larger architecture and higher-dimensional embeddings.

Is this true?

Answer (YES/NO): NO